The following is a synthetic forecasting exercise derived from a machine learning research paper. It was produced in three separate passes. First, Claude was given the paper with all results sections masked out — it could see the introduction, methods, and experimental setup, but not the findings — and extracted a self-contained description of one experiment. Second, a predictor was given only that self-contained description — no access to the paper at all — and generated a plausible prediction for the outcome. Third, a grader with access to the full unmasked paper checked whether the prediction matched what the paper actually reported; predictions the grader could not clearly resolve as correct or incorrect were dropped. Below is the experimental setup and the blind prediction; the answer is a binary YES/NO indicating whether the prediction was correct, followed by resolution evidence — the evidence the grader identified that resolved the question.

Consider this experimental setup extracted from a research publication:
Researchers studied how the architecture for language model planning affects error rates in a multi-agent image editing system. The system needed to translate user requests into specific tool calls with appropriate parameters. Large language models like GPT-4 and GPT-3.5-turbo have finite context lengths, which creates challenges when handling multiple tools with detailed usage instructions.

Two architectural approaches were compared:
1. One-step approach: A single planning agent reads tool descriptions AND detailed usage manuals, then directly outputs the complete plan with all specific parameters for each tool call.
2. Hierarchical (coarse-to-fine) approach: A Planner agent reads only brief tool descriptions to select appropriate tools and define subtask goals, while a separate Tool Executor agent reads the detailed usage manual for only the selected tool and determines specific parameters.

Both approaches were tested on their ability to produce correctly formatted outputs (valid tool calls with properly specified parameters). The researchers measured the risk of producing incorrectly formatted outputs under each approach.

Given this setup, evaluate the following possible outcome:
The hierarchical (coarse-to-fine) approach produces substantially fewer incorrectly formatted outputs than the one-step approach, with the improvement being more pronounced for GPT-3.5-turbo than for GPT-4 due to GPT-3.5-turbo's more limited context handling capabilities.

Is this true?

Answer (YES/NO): NO